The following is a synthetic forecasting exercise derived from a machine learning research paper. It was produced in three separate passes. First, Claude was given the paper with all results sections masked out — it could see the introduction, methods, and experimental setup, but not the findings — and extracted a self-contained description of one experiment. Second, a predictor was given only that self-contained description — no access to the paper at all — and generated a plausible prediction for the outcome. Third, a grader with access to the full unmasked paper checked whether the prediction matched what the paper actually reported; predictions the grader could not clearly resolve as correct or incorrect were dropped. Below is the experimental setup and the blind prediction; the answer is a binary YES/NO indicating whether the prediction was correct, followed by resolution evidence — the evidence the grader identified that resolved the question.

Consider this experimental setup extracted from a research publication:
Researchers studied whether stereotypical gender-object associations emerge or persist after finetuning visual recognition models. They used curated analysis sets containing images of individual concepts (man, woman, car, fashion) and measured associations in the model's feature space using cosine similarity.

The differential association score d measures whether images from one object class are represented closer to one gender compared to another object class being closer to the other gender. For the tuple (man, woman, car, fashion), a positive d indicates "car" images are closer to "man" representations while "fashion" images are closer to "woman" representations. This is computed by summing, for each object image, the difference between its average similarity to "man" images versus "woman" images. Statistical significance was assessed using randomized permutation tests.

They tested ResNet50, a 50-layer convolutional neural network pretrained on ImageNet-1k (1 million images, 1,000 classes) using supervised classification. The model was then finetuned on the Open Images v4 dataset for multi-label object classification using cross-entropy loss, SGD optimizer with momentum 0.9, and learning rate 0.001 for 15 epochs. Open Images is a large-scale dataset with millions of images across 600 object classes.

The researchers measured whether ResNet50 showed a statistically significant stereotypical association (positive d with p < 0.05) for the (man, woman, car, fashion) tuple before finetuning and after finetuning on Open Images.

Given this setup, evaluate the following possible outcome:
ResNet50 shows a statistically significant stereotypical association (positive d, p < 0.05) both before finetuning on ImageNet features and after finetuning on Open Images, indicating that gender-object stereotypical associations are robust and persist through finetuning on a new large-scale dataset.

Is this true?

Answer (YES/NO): NO